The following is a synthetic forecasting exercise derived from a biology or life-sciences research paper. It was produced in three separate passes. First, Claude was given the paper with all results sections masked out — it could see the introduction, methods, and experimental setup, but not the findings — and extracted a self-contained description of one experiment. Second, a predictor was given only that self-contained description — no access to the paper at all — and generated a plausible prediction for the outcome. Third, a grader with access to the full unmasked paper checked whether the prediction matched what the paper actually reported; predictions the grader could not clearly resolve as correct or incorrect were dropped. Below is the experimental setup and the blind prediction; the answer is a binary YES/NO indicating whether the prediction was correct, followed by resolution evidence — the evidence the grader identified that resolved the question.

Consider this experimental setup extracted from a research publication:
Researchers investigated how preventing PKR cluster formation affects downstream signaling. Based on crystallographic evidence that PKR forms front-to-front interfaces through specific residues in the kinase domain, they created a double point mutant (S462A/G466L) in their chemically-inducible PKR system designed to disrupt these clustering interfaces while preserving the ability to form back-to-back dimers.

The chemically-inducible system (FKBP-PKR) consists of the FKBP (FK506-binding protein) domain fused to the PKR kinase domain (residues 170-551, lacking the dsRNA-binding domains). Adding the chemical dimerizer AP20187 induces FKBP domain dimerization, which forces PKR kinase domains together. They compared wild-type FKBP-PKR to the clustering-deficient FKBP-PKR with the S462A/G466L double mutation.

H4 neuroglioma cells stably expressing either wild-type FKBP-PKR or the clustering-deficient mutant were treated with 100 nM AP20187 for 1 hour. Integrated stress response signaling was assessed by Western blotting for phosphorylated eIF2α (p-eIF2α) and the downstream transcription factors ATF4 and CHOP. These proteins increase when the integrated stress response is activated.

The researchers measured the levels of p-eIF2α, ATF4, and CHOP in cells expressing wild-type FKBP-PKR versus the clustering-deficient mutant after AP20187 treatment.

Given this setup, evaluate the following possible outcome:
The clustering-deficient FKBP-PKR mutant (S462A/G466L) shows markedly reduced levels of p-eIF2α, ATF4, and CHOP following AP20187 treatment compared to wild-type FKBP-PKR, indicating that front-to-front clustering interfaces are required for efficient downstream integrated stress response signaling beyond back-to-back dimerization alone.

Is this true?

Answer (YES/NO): NO